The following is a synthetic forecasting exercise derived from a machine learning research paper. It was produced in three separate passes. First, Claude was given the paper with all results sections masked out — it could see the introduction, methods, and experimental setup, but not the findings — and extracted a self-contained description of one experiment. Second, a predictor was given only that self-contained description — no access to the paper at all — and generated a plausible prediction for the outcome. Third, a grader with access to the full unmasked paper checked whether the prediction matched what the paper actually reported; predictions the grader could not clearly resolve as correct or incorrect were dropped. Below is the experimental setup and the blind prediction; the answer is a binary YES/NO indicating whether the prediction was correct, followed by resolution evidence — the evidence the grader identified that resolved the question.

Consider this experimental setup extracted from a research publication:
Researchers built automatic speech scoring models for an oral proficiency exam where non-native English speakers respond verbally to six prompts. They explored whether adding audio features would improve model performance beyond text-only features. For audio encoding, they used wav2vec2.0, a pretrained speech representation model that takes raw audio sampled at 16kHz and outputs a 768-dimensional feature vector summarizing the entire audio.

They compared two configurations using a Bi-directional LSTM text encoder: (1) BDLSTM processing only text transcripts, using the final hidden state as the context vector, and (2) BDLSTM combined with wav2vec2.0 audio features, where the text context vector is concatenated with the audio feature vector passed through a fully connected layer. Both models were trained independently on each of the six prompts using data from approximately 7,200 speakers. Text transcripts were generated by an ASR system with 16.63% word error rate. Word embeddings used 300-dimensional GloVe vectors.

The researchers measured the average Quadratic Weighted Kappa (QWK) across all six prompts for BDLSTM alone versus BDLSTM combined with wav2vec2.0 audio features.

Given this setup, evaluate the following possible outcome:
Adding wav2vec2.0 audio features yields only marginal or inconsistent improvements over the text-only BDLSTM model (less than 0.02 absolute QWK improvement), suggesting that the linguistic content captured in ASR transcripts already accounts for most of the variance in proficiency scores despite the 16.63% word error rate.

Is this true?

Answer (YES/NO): NO